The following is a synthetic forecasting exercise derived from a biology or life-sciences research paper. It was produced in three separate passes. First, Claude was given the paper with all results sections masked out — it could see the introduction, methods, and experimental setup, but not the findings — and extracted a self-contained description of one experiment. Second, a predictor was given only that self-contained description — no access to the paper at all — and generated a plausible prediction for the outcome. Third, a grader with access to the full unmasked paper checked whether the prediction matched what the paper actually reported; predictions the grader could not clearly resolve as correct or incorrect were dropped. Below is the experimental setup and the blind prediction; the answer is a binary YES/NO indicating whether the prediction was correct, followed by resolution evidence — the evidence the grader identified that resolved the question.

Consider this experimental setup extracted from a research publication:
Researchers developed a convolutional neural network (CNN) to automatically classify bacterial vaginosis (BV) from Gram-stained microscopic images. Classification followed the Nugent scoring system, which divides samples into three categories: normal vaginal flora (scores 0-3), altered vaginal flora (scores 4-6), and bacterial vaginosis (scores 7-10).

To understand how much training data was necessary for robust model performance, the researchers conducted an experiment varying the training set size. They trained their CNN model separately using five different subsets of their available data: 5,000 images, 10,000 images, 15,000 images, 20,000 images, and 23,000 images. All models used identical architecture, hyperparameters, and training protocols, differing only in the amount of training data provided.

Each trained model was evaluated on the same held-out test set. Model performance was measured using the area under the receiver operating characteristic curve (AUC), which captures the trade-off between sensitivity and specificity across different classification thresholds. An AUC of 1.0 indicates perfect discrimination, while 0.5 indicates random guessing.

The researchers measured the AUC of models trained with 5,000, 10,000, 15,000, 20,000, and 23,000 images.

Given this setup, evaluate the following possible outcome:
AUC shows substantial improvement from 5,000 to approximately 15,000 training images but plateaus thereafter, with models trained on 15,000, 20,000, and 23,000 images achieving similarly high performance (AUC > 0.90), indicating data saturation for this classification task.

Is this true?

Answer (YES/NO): NO